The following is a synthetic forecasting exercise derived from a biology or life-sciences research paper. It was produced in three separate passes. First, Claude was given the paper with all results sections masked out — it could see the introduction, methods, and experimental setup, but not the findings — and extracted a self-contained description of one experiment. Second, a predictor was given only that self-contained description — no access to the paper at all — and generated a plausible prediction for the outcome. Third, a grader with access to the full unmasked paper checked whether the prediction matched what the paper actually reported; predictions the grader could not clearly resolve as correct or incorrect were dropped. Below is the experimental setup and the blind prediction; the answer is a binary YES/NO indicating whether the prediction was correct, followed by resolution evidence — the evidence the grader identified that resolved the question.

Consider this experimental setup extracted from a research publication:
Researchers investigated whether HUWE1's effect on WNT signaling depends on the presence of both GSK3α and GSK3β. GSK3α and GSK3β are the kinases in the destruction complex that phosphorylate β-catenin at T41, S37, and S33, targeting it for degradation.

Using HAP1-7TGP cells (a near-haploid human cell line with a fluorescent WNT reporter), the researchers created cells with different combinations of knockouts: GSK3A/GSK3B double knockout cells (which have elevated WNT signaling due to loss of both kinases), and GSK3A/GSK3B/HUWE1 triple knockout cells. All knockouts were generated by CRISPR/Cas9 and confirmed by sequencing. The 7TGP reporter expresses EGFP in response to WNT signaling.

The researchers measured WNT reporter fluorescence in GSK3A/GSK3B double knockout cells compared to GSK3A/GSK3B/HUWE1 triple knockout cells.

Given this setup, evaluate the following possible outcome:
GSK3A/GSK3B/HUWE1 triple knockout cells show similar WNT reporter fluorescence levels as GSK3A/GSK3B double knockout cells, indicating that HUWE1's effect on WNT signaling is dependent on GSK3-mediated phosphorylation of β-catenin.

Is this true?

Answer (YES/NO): YES